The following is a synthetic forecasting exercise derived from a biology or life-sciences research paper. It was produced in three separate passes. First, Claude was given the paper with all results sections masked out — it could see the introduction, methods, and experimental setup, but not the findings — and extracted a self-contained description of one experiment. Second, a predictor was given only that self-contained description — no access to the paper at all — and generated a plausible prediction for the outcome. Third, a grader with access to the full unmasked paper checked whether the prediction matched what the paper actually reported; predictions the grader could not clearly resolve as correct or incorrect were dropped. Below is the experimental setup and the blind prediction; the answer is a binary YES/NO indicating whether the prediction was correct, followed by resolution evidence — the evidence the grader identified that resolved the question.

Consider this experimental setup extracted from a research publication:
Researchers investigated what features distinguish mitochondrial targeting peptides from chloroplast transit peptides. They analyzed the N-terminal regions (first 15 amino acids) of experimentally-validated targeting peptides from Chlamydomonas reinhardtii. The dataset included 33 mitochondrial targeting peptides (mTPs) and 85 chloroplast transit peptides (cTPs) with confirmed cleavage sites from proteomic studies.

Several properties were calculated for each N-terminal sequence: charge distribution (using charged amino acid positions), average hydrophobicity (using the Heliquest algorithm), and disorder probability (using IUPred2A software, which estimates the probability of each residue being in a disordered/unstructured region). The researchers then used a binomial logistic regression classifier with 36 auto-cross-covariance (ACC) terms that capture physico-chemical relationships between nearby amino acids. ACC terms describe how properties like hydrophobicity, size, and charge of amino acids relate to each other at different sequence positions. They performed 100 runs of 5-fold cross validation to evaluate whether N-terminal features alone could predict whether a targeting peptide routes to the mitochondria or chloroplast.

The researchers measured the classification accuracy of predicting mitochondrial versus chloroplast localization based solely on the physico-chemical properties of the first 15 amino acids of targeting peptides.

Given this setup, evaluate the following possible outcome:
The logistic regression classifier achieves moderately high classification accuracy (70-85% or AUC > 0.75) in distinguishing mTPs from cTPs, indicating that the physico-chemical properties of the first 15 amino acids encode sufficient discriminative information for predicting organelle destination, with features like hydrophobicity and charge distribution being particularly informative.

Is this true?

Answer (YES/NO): YES